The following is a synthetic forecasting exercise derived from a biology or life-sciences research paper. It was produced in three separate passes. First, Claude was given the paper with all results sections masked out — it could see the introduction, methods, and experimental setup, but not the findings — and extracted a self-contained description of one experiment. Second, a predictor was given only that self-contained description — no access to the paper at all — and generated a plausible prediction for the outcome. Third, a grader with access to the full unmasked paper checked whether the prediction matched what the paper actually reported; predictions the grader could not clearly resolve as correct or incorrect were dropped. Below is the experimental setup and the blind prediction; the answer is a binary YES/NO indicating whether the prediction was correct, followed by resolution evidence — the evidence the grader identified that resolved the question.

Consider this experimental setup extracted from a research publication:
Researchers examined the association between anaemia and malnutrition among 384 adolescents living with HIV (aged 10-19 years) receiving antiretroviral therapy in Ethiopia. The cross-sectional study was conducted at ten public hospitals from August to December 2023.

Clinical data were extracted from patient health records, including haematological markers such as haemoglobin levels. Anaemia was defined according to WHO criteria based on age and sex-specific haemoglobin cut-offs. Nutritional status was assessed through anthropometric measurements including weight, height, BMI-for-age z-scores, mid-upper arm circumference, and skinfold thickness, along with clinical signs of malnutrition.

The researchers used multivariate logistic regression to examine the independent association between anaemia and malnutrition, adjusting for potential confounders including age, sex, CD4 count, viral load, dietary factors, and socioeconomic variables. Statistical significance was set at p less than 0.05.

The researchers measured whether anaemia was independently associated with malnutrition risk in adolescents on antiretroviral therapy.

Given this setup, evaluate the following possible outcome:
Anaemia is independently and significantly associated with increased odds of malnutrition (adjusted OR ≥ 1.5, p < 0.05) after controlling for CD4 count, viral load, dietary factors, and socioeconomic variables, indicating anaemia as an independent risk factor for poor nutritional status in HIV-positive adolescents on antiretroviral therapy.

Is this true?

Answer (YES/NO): NO